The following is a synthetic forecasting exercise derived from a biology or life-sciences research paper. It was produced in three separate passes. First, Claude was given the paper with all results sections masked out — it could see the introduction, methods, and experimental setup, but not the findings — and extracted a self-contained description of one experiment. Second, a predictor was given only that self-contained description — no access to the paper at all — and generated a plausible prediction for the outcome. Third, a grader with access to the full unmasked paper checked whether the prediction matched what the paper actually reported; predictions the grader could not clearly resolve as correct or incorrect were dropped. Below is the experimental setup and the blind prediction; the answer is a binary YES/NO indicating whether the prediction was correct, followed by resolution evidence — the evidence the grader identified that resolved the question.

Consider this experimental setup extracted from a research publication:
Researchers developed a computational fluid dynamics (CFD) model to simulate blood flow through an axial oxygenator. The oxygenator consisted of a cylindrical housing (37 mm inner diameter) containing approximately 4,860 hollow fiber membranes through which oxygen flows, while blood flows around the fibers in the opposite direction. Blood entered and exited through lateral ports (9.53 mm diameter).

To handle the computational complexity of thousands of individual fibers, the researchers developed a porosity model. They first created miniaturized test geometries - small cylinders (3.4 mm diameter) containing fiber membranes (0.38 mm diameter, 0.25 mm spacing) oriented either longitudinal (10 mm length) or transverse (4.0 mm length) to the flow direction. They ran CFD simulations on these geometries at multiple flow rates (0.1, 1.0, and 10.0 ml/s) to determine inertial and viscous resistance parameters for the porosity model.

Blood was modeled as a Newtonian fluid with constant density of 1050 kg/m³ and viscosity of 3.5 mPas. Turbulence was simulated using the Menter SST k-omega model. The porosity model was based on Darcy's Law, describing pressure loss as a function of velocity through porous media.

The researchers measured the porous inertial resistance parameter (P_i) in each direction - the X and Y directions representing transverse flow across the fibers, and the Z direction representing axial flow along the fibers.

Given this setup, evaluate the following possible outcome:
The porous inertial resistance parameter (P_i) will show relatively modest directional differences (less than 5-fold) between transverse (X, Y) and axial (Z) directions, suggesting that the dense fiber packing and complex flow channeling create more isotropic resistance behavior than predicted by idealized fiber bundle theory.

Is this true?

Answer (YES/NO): NO